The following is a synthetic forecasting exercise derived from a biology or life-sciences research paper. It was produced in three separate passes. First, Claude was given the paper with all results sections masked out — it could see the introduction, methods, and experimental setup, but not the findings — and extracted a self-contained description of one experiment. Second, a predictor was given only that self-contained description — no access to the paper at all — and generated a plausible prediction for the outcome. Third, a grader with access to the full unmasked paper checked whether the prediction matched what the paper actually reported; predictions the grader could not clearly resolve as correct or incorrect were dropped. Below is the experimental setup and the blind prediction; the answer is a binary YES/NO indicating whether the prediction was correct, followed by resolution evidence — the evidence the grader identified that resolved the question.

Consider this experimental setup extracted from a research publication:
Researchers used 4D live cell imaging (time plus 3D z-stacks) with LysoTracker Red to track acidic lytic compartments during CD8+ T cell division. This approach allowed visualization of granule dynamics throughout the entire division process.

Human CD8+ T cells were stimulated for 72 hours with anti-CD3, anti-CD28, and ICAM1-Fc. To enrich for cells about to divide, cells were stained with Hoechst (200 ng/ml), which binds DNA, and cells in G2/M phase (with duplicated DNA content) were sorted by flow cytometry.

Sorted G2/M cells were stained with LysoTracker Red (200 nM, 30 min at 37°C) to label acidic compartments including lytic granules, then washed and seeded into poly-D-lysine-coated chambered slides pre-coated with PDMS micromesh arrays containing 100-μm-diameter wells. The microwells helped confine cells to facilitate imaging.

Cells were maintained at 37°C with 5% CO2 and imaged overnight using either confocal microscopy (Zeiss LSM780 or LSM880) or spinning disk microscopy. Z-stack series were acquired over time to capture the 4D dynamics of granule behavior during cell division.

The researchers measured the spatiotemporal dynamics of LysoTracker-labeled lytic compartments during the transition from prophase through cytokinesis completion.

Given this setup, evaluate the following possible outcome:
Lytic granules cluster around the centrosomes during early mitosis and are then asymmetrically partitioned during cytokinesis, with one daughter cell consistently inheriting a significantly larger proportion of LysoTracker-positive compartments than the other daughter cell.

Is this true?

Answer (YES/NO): NO